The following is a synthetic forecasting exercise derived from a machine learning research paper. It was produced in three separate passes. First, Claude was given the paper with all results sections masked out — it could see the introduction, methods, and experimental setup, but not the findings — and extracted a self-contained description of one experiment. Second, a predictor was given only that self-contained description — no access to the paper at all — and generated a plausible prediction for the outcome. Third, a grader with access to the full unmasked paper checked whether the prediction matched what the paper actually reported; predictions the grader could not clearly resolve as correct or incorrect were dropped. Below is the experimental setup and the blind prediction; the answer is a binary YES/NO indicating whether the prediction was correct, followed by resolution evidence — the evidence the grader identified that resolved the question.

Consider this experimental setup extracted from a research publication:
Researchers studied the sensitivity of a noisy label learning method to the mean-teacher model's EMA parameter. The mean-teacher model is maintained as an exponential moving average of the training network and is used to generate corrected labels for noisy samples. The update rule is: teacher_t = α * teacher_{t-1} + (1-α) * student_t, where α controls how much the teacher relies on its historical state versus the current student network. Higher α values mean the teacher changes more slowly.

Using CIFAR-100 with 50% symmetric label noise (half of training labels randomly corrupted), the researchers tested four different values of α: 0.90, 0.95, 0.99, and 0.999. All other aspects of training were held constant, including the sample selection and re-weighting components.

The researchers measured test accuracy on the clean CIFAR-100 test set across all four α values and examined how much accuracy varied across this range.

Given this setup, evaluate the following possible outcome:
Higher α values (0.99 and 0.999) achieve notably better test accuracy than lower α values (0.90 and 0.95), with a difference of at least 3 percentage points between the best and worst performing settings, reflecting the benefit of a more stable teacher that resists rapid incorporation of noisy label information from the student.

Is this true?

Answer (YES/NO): NO